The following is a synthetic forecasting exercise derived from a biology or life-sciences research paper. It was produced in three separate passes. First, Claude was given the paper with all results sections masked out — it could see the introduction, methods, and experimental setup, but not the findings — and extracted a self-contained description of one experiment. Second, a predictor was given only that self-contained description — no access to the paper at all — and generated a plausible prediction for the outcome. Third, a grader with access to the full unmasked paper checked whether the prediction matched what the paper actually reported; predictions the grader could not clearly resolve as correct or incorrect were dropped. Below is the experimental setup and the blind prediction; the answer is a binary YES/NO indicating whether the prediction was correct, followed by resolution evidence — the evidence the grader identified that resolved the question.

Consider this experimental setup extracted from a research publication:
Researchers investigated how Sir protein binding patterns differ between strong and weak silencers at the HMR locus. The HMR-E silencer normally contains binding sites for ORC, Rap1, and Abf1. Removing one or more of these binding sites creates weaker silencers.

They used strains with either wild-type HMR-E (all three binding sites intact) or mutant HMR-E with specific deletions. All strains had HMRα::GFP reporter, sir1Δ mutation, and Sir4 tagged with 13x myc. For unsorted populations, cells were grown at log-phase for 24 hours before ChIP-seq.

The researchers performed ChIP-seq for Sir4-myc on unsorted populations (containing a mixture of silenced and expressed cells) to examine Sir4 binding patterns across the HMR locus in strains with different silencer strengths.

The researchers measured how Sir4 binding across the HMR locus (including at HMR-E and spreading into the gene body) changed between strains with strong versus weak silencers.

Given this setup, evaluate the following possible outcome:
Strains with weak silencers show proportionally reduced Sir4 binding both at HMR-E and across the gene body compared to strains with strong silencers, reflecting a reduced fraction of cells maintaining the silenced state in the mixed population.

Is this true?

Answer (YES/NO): NO